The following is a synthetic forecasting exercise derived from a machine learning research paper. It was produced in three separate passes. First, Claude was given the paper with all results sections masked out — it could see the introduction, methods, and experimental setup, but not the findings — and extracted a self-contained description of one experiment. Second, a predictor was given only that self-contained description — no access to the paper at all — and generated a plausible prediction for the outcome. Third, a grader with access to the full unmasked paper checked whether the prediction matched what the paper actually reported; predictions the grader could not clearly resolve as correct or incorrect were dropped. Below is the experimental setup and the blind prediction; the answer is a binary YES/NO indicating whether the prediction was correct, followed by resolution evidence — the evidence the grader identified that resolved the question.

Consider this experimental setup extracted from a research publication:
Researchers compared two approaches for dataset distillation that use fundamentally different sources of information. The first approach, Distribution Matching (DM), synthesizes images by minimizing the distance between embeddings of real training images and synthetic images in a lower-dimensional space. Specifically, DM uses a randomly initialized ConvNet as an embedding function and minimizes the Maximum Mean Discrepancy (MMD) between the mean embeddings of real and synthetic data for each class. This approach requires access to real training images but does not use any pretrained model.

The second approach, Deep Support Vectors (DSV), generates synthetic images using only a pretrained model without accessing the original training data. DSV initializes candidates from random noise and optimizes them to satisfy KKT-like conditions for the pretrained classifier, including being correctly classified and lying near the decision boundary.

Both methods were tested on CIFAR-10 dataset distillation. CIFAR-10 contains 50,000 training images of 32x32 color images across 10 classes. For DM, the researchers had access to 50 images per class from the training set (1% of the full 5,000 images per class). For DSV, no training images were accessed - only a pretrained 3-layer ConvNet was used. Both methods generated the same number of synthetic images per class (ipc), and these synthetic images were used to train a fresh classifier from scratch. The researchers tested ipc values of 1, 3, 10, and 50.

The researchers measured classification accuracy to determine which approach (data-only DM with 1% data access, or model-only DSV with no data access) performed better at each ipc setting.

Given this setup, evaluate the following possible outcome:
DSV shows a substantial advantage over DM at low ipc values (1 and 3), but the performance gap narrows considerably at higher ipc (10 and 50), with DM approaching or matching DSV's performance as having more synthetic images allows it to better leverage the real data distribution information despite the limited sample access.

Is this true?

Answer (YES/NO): NO